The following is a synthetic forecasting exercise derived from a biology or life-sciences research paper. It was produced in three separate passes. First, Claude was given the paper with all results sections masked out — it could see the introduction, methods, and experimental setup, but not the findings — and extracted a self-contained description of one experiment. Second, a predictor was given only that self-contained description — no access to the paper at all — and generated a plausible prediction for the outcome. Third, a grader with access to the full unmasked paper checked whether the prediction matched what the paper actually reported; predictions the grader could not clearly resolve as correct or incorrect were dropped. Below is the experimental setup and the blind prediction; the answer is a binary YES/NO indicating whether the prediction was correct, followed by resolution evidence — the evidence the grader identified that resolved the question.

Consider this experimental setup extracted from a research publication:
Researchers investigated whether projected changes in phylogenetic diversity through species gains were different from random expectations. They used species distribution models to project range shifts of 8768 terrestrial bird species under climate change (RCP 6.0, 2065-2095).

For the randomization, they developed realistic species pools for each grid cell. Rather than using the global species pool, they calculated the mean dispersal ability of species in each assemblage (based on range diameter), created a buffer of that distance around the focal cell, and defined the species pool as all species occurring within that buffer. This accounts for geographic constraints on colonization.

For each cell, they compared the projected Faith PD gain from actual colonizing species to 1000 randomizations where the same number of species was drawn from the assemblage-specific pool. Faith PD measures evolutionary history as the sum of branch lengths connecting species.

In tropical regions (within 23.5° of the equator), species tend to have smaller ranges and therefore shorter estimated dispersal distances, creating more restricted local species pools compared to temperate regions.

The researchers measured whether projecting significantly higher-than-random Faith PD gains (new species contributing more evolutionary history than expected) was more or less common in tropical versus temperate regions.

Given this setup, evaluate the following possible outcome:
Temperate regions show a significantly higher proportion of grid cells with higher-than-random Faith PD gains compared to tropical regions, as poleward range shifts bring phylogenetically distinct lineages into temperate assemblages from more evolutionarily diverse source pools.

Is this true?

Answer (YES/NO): NO